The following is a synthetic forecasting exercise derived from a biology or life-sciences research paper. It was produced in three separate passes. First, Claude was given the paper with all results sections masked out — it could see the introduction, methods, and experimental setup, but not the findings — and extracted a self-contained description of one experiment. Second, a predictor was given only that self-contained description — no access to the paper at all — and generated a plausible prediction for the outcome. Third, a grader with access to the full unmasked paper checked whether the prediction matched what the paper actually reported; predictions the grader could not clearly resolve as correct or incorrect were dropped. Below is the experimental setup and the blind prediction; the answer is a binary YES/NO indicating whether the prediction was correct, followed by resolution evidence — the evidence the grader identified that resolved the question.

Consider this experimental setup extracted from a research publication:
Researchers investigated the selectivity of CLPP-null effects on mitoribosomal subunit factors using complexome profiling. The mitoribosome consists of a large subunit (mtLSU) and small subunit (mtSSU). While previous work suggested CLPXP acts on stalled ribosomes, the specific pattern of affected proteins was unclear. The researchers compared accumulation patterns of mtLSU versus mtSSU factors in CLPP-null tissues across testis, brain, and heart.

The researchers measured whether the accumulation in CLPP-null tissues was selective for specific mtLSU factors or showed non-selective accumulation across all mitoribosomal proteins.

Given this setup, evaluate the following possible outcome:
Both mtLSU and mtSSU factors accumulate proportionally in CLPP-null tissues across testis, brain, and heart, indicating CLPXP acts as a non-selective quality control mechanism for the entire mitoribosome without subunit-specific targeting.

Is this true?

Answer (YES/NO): NO